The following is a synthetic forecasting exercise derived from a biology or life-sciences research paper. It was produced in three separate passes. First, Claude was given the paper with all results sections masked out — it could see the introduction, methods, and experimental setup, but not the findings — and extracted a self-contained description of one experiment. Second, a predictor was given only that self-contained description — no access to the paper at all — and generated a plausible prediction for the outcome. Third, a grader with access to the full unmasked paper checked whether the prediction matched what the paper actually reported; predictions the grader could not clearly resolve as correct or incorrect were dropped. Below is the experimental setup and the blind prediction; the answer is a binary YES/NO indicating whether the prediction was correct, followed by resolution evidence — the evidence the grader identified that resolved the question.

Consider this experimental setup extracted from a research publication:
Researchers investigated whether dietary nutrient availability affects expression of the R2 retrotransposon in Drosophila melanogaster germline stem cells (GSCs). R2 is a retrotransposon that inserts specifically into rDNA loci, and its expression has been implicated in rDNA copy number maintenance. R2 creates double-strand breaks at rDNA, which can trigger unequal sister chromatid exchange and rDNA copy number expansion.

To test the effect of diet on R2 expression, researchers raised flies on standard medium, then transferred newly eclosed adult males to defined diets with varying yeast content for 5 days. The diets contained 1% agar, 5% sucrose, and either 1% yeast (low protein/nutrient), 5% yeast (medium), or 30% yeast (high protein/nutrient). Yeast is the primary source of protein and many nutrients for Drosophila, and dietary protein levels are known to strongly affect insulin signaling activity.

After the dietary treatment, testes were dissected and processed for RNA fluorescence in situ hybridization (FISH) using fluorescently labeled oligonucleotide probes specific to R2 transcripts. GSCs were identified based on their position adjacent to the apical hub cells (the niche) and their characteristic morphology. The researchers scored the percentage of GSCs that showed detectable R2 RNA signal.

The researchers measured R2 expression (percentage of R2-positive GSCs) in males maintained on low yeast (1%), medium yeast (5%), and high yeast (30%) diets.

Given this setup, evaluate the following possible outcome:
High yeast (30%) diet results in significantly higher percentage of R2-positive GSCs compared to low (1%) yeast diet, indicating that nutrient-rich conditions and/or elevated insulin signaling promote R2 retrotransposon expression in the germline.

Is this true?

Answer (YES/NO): NO